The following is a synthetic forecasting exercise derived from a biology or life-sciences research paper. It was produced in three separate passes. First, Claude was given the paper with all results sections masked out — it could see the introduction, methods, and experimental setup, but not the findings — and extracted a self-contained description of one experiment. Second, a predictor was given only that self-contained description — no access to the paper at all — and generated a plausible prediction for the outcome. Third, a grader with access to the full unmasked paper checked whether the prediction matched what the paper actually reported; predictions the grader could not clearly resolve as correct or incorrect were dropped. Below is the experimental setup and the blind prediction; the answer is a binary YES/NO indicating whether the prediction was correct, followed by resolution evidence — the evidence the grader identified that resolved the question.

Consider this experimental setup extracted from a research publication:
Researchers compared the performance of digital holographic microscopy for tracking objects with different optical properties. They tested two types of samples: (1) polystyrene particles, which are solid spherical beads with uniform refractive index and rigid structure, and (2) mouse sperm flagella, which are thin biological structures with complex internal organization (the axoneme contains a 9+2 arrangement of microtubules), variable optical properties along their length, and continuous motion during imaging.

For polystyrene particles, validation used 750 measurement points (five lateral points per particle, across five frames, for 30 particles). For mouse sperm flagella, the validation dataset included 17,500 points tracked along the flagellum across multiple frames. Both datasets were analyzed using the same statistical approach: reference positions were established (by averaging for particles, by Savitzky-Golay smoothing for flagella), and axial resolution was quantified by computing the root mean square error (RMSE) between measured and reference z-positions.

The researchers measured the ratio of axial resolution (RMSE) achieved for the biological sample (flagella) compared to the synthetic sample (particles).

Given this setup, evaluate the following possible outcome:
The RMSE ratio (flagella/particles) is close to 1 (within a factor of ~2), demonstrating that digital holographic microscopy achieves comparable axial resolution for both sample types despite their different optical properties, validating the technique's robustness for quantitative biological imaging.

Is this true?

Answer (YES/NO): NO